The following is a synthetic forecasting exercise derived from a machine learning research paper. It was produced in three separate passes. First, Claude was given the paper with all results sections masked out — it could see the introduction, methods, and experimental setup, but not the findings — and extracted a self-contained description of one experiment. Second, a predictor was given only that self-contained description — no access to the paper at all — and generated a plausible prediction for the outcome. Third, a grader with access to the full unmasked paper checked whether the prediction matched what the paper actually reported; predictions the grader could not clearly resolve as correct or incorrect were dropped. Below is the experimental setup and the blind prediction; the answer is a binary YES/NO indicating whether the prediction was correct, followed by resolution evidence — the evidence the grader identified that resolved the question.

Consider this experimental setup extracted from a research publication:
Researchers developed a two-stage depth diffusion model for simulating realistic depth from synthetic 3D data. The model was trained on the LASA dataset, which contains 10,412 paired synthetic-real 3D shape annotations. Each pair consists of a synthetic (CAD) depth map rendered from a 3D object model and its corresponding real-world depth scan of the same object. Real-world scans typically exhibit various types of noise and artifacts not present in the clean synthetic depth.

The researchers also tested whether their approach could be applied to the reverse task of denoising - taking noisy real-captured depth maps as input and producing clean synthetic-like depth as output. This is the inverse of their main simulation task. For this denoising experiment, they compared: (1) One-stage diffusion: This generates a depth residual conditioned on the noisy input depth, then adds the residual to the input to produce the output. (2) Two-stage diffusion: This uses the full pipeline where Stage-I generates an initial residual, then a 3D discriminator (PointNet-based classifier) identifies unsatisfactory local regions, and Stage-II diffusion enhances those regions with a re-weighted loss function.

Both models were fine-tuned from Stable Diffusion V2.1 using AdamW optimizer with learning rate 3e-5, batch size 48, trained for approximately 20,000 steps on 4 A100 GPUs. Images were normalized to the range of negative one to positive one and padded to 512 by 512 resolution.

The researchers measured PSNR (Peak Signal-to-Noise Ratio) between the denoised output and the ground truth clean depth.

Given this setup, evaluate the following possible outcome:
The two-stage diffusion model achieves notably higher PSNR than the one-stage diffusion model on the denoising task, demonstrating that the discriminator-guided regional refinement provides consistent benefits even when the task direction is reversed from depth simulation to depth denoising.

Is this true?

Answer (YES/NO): NO